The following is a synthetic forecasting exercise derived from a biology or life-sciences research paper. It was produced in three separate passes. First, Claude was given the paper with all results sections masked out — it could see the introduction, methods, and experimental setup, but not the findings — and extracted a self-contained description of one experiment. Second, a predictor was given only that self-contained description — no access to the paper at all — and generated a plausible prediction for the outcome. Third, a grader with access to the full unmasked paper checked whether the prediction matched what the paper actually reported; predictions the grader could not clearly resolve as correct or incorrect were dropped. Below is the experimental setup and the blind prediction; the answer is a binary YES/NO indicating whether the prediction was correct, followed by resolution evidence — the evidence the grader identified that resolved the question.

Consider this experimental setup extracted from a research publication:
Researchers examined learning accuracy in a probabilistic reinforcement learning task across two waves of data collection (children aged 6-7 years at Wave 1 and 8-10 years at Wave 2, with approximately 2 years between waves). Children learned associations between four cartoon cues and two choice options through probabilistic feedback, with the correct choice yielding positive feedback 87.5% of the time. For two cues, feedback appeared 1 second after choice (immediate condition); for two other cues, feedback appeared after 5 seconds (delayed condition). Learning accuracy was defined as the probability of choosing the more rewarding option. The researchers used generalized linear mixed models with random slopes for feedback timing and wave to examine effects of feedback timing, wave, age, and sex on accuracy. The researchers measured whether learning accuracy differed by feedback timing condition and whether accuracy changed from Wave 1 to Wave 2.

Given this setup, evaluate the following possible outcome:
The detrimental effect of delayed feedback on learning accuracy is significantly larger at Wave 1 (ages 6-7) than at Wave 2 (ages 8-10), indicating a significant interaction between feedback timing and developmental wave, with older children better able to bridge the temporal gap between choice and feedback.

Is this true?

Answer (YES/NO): NO